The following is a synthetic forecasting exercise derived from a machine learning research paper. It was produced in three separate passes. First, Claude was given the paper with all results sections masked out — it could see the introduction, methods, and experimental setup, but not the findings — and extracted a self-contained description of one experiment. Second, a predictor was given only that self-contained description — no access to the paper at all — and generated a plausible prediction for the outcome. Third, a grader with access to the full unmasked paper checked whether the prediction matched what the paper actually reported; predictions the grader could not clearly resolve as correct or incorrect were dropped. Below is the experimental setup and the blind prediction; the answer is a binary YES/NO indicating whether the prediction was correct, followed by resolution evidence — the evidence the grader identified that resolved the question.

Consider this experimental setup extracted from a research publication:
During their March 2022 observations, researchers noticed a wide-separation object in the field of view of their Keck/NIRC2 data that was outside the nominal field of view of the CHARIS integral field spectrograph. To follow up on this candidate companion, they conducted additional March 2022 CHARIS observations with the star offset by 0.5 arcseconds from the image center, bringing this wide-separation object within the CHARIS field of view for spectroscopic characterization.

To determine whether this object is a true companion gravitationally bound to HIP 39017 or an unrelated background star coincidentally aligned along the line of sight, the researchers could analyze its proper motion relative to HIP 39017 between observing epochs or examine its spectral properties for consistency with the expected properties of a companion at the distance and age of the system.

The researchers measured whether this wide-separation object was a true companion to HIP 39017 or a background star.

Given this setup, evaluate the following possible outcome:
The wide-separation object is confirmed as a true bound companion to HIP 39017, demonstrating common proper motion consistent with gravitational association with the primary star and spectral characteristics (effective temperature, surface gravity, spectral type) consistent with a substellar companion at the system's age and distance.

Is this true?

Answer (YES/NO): NO